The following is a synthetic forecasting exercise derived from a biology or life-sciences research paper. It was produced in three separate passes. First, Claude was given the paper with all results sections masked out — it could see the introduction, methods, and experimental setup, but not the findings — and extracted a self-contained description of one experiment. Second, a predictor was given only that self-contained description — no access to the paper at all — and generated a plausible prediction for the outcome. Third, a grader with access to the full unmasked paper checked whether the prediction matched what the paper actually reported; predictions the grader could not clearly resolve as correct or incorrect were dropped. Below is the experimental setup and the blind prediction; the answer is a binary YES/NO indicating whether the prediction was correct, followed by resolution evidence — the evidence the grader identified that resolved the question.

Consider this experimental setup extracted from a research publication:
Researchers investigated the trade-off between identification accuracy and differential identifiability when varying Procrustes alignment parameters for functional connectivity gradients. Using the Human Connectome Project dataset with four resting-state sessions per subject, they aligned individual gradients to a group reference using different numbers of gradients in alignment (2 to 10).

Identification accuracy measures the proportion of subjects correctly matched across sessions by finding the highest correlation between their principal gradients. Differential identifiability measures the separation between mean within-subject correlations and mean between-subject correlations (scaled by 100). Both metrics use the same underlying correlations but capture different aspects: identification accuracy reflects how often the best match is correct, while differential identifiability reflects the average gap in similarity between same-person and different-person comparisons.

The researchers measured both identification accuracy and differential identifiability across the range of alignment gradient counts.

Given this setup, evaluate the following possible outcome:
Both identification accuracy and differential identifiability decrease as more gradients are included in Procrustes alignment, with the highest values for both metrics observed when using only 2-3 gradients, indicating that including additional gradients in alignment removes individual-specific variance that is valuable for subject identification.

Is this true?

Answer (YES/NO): NO